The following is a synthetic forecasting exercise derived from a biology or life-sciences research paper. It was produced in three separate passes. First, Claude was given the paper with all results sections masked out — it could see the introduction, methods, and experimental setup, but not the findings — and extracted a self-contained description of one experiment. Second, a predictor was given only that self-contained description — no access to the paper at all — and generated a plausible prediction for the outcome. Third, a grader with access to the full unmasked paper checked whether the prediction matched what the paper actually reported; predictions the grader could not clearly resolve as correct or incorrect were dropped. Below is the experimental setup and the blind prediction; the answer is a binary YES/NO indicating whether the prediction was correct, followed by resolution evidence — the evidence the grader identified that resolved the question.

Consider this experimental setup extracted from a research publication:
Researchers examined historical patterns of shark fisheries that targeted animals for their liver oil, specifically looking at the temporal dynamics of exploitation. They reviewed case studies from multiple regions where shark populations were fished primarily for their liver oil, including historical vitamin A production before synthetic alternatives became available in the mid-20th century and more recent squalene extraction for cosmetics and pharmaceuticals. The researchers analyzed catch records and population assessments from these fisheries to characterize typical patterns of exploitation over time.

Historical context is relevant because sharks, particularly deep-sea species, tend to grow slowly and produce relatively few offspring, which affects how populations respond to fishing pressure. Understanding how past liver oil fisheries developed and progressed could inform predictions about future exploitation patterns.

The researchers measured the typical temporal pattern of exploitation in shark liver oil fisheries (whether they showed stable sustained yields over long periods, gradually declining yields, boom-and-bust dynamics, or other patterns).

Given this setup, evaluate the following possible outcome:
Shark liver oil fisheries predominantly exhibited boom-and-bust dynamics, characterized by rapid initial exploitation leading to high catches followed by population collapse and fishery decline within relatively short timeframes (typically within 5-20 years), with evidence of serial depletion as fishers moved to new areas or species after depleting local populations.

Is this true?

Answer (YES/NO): YES